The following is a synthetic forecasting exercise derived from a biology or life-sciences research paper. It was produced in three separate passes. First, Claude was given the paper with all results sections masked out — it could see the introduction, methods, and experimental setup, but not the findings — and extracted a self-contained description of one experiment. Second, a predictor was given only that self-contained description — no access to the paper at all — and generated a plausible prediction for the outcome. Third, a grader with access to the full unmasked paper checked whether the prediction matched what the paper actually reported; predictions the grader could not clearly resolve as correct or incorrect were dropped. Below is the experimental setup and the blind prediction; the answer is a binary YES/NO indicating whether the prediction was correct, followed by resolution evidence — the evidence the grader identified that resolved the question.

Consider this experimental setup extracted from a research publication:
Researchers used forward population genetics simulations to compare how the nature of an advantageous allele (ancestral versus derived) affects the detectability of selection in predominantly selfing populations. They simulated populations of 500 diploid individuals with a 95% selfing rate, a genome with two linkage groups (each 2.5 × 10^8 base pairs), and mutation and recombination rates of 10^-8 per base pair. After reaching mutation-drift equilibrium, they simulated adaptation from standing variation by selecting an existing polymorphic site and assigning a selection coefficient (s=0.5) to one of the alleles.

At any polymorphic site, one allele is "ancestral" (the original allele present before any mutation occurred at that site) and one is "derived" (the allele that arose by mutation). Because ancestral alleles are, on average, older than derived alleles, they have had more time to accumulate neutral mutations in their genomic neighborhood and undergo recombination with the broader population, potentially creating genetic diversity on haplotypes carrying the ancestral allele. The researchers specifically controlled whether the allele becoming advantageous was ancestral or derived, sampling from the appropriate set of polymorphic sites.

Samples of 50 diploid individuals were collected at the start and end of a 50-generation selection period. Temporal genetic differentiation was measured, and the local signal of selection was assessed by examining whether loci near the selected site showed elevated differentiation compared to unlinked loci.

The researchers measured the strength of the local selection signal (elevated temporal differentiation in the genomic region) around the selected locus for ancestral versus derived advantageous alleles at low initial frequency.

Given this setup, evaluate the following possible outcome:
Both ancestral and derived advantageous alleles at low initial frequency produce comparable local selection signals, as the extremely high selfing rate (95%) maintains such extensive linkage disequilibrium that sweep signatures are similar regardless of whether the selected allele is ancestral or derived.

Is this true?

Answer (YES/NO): NO